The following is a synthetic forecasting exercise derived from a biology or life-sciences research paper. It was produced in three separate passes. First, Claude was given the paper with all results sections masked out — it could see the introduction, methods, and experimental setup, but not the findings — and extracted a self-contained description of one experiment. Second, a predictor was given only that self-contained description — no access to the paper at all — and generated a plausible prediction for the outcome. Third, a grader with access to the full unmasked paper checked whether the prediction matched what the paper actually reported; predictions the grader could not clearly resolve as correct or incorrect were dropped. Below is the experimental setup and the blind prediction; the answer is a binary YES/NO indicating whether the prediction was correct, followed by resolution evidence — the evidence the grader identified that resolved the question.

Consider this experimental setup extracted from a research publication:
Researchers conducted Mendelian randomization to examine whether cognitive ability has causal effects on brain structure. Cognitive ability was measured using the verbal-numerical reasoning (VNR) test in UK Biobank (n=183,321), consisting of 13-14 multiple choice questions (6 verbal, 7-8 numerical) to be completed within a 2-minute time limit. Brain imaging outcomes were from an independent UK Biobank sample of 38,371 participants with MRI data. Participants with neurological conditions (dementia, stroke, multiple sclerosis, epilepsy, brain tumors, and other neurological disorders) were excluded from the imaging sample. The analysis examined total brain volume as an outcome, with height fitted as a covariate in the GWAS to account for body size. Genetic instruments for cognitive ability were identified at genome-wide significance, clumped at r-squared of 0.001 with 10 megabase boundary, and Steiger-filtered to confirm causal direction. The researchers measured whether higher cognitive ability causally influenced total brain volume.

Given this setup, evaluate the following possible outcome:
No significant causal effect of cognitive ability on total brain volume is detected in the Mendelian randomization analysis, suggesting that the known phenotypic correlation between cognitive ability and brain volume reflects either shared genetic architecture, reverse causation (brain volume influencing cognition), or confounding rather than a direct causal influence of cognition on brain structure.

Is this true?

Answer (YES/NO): YES